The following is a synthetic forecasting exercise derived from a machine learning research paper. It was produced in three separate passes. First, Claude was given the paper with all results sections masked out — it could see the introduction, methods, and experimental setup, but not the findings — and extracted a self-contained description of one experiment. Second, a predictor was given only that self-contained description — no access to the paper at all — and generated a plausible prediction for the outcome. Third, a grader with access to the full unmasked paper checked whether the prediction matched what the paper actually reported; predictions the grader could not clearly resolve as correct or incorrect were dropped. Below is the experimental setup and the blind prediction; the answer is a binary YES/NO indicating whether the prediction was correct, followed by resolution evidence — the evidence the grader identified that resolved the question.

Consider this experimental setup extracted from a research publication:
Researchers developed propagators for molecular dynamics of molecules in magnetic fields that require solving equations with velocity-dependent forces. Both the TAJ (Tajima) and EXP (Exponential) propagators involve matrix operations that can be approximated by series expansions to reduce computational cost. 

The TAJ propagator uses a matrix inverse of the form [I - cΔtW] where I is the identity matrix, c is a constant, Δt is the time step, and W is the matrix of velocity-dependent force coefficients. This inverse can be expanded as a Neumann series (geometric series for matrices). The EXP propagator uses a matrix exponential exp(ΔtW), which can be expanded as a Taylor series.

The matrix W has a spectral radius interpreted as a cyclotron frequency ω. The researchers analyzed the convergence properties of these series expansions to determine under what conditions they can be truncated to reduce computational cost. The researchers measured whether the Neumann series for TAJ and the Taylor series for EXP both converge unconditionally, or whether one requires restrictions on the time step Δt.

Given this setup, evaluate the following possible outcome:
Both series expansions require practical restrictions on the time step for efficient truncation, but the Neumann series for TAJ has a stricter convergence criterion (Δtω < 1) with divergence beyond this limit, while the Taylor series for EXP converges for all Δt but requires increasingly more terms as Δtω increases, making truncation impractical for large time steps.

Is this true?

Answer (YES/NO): NO